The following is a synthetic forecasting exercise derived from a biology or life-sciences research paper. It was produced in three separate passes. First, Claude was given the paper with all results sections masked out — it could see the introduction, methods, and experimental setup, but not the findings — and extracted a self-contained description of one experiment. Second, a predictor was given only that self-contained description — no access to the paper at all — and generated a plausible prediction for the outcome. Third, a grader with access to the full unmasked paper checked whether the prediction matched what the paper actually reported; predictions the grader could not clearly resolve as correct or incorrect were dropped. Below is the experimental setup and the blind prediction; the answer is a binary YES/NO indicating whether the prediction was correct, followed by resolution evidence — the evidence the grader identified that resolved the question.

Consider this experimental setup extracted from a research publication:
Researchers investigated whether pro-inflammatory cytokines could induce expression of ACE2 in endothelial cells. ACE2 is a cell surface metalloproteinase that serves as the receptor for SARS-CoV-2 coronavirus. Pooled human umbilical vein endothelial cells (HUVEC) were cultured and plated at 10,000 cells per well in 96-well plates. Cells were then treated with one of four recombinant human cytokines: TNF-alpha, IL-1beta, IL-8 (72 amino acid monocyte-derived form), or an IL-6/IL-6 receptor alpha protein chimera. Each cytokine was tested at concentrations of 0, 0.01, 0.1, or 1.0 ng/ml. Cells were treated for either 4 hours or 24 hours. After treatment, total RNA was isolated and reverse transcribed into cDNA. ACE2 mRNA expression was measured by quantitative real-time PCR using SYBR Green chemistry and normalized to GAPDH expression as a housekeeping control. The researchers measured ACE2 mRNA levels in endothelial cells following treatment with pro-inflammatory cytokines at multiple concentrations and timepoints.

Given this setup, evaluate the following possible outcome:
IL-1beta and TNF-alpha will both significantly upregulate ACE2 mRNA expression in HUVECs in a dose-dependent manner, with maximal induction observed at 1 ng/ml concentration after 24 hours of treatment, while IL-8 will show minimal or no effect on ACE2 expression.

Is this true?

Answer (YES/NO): NO